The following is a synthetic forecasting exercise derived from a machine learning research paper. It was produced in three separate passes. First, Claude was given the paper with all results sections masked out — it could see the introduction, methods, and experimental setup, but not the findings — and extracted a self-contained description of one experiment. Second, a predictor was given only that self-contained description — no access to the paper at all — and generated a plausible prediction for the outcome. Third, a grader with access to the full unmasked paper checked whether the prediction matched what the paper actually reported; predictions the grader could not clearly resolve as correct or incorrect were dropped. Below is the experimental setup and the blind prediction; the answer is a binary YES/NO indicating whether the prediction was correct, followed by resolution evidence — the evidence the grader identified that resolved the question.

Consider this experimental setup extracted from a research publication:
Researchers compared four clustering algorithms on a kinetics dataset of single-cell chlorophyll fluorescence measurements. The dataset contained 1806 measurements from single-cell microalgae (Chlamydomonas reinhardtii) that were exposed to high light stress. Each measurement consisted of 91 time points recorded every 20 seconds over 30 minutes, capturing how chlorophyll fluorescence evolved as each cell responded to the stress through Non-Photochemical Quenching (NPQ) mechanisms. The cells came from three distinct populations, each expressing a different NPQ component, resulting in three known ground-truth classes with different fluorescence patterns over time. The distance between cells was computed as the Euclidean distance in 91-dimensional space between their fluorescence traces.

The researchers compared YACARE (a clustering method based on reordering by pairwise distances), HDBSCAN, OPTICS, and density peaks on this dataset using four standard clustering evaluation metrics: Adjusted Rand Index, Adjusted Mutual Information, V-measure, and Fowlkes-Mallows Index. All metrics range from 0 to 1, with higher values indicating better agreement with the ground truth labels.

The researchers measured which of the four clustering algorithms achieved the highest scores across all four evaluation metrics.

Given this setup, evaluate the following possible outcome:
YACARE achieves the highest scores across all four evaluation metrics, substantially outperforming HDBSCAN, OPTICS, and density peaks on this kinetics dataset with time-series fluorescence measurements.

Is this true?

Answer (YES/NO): NO